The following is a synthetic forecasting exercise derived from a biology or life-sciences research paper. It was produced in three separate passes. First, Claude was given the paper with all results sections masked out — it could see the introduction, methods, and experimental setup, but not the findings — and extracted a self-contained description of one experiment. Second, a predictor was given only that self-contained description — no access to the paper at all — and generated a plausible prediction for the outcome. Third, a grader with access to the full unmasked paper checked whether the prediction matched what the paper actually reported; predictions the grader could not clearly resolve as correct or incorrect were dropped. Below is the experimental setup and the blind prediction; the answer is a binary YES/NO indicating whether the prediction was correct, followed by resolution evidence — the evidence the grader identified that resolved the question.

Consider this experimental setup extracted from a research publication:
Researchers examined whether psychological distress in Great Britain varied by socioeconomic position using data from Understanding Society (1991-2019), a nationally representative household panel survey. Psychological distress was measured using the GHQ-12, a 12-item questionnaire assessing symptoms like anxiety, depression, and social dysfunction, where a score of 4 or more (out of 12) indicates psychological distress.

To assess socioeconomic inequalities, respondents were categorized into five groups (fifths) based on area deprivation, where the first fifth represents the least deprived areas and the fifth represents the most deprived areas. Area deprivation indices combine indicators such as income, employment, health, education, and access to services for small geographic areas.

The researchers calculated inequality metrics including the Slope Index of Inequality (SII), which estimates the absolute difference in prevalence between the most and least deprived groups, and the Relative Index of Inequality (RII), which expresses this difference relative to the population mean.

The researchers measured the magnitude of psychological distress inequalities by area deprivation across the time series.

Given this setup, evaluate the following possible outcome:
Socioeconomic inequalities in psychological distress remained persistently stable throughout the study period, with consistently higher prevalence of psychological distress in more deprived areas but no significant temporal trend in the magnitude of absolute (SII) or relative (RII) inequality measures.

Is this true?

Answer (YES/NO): NO